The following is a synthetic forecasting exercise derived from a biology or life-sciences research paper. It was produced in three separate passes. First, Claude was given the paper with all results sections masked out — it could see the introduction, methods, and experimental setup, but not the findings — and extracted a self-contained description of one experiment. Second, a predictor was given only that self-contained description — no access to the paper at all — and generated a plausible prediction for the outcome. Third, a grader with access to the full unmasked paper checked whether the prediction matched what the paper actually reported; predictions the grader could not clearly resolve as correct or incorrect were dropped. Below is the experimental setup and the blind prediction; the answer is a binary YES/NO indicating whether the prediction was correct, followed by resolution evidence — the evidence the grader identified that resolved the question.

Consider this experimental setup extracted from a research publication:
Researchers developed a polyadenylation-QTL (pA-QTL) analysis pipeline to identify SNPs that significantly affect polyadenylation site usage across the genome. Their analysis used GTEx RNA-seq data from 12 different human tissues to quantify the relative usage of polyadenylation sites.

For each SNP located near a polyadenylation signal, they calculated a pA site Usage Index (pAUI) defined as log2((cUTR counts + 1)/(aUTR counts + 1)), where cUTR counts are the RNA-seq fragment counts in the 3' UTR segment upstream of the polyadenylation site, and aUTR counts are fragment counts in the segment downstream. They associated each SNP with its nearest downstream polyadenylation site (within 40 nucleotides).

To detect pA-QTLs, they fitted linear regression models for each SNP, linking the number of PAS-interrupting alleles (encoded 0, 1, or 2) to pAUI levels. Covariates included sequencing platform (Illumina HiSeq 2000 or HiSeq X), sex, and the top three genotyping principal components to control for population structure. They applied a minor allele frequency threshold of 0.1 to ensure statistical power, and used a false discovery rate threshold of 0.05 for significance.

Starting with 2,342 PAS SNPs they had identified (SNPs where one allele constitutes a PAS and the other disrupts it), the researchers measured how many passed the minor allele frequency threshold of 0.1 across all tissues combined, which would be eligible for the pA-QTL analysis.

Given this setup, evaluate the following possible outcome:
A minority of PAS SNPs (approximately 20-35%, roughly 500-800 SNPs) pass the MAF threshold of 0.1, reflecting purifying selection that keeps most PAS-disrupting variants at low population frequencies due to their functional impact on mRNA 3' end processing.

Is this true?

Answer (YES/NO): YES